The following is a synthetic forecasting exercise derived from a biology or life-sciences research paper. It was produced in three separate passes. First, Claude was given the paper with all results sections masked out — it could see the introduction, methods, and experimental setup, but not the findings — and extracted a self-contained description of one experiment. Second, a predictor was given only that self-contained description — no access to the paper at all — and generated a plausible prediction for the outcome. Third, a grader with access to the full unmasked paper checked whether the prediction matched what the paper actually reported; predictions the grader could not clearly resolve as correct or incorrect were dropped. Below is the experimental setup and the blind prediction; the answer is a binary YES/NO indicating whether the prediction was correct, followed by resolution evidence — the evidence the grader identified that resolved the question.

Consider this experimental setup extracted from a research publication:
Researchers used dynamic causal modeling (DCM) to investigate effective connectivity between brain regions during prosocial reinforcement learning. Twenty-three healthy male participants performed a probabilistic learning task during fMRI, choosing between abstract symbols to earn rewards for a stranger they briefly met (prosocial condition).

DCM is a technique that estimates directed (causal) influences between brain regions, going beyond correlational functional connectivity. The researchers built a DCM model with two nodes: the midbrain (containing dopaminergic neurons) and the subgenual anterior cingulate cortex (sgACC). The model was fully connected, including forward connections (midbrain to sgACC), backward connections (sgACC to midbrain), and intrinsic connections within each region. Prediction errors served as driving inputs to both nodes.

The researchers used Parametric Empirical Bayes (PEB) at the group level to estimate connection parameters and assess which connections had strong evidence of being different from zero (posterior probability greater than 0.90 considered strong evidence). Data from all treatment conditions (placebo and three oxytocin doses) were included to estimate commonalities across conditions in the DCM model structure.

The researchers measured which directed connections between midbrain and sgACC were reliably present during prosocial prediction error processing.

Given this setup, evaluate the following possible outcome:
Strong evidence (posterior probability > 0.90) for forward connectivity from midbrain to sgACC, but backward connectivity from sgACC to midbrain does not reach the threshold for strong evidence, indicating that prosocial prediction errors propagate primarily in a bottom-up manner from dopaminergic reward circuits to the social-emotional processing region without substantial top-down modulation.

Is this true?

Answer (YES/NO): NO